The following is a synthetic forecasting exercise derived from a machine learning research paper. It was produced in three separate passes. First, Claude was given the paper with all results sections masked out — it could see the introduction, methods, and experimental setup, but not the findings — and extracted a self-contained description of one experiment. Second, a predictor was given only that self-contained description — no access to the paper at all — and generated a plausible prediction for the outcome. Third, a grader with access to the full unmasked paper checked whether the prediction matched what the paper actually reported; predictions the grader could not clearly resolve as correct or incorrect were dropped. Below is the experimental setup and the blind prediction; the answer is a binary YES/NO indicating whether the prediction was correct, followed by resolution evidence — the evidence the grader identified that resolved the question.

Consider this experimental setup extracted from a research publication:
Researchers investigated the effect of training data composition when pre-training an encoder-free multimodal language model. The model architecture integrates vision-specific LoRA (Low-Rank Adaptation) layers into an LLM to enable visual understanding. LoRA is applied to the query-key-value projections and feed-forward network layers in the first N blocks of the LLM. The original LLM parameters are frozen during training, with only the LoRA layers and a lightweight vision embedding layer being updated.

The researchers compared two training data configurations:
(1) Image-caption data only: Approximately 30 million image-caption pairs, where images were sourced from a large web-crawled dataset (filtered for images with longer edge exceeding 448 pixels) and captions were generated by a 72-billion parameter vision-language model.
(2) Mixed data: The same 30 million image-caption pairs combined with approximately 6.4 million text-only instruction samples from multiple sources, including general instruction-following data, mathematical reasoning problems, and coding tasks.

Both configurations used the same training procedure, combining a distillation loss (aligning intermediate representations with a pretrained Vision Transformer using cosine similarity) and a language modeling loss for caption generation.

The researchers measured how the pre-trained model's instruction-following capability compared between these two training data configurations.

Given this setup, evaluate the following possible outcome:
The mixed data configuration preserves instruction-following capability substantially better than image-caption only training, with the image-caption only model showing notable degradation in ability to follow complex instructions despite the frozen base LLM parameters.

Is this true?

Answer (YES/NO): NO